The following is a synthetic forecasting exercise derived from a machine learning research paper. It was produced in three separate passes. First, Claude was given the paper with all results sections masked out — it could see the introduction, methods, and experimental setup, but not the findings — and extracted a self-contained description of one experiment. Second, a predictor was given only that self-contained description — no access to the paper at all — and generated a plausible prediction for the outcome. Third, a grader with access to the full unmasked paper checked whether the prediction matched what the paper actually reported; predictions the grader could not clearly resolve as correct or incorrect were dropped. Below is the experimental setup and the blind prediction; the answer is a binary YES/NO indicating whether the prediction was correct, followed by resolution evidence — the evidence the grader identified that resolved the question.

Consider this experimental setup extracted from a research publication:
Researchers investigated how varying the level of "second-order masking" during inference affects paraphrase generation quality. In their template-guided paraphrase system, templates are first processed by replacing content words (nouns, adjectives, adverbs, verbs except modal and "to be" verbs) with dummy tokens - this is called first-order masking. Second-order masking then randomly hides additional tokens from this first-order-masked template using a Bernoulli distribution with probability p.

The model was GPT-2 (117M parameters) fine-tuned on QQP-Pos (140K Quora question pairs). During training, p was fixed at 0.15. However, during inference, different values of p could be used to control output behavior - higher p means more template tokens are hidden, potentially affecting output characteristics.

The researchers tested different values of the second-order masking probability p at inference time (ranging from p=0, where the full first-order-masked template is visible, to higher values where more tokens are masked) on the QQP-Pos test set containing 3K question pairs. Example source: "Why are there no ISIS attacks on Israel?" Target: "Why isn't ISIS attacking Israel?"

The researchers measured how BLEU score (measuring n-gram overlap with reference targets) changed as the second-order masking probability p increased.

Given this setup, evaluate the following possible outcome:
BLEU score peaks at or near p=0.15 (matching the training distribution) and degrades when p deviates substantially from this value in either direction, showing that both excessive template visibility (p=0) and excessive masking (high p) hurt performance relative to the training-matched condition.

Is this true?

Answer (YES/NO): NO